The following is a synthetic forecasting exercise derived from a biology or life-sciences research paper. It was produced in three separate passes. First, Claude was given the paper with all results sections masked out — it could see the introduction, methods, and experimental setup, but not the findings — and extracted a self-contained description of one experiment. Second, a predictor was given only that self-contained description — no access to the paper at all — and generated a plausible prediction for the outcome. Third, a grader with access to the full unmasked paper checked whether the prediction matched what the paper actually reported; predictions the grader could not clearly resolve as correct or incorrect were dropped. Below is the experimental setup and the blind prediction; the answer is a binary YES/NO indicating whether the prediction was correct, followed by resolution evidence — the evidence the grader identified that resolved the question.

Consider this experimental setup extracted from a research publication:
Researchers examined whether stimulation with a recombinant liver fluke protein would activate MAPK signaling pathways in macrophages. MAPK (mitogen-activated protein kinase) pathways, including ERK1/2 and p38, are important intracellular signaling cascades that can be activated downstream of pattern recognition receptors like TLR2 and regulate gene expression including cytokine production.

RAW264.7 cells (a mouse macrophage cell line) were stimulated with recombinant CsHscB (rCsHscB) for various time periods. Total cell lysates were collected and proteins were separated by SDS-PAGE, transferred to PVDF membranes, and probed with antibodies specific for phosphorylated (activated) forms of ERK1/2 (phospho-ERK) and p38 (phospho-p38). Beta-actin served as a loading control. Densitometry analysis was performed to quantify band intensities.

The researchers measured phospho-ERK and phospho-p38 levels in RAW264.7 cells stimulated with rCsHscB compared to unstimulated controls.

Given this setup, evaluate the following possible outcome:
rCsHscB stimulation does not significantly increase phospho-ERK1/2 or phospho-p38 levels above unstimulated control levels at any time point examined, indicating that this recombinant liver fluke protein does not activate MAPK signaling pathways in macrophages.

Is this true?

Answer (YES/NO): NO